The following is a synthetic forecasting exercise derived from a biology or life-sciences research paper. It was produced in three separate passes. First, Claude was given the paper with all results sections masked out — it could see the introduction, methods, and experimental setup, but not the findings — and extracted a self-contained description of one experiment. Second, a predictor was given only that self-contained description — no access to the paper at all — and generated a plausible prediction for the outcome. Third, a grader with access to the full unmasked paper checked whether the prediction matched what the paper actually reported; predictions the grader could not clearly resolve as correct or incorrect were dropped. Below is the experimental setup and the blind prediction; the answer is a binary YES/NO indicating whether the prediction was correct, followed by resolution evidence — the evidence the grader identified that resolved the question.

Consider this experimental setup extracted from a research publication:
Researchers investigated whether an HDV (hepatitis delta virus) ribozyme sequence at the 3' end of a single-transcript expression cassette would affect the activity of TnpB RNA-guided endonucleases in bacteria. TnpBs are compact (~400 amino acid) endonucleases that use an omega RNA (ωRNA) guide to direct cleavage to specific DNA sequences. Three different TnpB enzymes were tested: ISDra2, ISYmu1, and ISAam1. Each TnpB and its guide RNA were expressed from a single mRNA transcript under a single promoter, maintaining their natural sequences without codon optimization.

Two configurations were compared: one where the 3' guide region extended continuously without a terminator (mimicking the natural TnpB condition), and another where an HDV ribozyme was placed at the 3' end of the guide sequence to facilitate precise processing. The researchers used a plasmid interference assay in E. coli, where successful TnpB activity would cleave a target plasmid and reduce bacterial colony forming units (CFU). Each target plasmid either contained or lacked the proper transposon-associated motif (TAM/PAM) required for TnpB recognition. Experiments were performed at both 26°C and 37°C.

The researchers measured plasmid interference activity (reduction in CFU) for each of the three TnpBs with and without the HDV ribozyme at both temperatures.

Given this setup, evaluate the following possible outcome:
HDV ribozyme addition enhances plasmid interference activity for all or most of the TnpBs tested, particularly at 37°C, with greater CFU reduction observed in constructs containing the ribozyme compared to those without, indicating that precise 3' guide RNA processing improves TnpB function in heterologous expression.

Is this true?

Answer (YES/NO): NO